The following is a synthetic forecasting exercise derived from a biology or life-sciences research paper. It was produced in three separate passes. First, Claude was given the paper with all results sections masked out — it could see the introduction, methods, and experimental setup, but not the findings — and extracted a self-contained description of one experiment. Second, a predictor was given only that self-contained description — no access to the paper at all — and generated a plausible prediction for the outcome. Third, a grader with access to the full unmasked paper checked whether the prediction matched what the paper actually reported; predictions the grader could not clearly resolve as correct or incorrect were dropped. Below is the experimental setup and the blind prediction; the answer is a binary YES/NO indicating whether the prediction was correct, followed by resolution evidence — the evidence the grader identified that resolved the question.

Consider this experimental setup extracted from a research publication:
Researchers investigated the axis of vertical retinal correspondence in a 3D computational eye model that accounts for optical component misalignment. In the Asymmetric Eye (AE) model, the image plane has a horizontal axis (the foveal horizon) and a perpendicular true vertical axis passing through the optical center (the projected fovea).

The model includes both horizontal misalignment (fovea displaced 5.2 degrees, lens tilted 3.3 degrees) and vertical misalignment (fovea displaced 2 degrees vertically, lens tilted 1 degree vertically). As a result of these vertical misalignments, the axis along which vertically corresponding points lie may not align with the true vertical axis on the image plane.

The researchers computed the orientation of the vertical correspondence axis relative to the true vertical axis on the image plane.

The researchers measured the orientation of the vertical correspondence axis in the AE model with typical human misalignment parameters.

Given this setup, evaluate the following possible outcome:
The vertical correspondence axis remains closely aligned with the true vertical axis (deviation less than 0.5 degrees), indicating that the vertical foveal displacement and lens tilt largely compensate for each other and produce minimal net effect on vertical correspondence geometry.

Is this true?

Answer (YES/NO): YES